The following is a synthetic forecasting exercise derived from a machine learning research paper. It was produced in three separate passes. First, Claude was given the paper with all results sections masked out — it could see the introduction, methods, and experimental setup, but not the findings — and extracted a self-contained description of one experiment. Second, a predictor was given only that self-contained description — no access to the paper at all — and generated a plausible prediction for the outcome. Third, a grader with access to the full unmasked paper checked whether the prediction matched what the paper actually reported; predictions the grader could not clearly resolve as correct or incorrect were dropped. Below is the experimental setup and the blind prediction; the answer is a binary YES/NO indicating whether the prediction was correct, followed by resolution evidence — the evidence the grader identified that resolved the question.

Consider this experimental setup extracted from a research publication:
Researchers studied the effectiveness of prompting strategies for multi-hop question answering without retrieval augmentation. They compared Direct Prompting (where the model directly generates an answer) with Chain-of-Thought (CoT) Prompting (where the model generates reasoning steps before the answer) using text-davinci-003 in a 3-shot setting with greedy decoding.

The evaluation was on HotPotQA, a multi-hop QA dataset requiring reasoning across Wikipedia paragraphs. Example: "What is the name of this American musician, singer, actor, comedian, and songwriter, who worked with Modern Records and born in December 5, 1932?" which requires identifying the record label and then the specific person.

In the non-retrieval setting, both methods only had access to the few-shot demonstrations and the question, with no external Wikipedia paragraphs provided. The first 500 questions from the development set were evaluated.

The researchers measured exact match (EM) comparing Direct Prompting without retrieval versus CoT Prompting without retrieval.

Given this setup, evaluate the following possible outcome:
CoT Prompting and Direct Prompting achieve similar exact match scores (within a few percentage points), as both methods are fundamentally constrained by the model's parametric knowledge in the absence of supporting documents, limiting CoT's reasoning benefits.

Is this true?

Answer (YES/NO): NO